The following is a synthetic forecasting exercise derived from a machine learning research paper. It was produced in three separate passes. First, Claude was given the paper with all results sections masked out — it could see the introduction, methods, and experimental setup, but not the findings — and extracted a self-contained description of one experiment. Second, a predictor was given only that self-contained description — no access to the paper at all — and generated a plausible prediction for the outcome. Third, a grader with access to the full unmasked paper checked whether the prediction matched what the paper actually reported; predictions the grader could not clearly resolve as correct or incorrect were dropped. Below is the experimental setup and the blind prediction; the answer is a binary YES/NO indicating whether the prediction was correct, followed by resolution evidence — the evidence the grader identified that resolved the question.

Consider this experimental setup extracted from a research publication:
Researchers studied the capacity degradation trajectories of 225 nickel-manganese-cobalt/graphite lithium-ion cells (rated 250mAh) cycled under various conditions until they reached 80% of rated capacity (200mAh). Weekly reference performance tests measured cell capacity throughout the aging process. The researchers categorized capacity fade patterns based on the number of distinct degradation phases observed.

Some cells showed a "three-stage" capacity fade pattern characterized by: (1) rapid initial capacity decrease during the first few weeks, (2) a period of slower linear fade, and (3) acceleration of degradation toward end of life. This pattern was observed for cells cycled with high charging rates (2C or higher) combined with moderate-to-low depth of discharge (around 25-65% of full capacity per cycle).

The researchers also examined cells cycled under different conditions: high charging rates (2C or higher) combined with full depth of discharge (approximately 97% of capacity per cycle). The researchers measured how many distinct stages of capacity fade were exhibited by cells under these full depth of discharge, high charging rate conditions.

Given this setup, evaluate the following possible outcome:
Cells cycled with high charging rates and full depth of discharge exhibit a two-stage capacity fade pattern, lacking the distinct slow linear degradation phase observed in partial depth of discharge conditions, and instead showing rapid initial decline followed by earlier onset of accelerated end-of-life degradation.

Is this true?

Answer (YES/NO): NO